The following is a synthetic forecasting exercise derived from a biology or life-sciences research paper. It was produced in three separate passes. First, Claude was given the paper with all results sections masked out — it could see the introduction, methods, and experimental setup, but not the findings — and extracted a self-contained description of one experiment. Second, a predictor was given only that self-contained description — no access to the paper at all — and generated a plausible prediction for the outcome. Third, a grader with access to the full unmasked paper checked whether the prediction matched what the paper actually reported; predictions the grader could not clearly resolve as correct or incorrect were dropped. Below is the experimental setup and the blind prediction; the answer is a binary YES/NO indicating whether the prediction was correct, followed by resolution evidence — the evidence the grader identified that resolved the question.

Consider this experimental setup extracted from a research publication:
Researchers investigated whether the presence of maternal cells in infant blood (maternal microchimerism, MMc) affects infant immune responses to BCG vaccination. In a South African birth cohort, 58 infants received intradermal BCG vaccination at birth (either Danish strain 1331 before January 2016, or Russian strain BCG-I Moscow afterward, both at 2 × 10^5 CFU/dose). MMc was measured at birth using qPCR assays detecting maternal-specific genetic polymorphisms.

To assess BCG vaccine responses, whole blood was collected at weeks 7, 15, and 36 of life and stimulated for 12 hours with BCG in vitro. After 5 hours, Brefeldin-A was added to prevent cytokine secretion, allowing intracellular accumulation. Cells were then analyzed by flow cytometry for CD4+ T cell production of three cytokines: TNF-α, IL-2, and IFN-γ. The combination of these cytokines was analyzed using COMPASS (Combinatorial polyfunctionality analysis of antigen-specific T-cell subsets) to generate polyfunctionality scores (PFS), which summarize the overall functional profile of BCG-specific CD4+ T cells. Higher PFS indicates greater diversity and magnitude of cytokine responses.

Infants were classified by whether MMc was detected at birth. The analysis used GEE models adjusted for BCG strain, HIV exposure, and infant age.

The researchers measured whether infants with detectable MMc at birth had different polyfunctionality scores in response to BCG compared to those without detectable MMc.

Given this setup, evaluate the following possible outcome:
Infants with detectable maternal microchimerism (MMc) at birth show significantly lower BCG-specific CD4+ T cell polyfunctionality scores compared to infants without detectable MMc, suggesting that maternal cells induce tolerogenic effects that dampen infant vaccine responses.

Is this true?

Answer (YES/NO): NO